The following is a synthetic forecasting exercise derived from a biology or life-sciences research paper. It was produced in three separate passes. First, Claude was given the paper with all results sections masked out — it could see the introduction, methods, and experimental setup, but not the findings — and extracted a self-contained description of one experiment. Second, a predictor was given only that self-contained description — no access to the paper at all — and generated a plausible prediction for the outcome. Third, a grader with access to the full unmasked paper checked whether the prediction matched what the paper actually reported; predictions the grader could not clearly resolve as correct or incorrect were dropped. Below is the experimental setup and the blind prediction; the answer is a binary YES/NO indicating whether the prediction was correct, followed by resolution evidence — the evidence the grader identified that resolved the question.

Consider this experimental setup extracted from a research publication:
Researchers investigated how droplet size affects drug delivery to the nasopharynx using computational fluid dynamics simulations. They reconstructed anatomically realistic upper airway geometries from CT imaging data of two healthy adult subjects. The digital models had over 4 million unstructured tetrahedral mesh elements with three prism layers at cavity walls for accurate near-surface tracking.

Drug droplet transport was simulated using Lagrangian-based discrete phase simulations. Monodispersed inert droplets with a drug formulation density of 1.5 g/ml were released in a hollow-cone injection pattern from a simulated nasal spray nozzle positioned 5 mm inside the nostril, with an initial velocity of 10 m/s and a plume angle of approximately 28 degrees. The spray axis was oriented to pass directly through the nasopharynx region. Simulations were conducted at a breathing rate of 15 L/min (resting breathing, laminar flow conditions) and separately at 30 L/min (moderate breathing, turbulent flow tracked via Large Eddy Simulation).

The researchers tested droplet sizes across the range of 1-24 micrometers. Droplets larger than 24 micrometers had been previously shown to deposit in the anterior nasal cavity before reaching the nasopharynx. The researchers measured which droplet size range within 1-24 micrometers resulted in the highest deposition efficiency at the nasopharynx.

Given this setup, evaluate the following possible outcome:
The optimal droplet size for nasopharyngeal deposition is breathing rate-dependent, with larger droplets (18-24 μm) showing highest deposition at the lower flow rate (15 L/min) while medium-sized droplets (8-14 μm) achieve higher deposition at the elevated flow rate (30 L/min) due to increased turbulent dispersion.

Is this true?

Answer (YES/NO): NO